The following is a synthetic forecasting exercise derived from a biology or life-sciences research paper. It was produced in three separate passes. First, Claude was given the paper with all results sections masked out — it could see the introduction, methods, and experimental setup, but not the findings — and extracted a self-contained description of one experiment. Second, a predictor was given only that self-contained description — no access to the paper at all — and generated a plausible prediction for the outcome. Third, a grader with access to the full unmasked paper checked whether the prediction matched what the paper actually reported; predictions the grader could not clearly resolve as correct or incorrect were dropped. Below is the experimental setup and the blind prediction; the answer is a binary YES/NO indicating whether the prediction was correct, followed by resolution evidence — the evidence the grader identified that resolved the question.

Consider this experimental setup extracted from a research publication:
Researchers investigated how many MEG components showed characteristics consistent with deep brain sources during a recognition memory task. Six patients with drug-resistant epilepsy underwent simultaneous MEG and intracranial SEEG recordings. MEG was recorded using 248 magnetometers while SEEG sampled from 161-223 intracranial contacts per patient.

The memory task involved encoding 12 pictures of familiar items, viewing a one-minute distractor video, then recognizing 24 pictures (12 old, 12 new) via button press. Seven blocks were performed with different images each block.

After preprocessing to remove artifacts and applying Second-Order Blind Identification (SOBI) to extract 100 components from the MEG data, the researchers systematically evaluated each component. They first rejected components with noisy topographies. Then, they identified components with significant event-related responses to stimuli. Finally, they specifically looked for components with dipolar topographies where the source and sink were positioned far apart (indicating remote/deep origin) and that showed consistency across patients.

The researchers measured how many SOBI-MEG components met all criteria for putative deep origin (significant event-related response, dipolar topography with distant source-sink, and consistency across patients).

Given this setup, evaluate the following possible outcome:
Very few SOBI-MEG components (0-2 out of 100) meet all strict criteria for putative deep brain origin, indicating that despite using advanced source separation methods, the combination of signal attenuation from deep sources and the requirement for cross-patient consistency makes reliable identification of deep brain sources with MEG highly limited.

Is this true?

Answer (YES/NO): NO